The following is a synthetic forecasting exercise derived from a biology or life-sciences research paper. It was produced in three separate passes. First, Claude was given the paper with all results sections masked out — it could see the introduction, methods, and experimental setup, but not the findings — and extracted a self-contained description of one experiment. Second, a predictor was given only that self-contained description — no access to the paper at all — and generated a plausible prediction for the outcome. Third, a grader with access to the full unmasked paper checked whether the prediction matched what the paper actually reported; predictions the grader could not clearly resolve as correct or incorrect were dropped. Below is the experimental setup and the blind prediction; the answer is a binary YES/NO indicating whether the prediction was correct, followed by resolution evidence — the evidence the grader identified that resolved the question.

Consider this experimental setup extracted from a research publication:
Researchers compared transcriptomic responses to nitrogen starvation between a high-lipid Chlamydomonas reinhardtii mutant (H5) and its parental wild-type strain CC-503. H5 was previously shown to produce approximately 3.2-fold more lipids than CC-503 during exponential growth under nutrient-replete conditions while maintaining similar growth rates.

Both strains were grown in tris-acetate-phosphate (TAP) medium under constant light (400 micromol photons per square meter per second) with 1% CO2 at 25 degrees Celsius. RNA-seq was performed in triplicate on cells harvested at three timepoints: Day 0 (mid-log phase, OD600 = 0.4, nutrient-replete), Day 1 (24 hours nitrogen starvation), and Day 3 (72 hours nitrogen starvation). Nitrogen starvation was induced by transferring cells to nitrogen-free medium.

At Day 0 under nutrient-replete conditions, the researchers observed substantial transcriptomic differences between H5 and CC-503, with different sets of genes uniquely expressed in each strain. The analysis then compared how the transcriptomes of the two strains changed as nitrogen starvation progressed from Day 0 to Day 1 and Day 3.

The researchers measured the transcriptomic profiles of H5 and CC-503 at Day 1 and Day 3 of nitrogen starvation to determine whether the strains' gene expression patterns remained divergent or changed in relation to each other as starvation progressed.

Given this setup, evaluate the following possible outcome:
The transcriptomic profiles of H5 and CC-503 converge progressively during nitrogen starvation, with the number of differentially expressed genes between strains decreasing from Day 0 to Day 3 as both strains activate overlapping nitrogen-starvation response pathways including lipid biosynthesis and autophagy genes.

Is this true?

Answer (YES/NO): NO